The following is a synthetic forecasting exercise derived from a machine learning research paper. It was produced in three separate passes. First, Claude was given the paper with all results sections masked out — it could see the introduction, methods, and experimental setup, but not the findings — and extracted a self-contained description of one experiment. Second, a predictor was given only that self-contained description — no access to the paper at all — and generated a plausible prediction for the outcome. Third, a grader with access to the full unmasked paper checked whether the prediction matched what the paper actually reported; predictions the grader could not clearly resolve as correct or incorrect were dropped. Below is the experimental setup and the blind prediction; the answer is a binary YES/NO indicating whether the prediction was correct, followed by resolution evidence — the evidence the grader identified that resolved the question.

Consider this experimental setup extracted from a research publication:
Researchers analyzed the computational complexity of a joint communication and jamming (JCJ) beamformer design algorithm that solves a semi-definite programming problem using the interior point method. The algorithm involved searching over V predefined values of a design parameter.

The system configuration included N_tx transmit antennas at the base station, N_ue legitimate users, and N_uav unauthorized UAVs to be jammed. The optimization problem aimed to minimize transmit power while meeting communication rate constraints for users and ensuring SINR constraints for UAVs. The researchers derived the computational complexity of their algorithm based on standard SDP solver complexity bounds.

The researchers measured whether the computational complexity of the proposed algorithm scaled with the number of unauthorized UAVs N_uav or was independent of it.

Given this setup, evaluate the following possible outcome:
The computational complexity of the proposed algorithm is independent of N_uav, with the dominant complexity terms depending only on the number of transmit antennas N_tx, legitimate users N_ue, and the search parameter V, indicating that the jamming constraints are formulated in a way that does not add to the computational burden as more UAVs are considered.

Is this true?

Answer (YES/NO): YES